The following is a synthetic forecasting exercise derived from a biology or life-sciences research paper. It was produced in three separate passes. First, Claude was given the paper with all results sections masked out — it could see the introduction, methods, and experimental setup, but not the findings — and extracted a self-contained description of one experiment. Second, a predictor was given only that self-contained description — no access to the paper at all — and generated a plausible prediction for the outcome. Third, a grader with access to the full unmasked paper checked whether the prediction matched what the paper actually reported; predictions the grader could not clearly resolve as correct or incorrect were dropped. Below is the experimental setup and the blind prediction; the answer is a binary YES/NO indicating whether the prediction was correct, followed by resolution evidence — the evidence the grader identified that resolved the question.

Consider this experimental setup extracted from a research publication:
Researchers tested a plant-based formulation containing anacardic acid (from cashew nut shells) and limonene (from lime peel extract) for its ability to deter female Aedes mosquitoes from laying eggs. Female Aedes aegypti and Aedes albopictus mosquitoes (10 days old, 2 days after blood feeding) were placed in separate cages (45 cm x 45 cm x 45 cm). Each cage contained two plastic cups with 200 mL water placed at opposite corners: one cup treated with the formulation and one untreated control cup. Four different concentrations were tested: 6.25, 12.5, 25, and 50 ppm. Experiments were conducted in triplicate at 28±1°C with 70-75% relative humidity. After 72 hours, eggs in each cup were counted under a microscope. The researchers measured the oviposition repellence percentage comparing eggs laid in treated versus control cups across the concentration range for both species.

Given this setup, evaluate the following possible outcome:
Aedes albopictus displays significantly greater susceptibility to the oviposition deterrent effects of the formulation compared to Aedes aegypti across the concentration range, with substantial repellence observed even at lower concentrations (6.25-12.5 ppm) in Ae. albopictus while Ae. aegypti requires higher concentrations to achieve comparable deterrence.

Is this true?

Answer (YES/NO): NO